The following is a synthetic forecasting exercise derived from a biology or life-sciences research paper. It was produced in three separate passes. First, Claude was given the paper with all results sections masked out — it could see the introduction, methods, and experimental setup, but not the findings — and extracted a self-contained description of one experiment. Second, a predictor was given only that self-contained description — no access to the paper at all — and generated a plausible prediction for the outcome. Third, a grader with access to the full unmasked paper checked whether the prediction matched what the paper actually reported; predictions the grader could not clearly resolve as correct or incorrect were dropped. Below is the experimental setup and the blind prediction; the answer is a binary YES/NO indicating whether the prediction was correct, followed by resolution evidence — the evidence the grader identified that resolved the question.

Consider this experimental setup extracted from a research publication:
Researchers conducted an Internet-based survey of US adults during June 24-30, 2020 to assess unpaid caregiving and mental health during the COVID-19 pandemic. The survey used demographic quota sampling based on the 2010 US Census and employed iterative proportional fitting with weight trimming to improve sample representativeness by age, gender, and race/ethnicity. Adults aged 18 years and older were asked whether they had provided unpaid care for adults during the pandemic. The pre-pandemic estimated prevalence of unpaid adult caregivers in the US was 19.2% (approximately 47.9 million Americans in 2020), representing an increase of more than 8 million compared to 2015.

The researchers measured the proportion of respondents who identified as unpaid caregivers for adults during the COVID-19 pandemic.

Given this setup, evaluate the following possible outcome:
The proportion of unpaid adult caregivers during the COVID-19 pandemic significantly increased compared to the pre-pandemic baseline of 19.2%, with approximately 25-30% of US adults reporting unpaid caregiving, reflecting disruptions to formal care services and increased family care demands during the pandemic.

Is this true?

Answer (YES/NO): YES